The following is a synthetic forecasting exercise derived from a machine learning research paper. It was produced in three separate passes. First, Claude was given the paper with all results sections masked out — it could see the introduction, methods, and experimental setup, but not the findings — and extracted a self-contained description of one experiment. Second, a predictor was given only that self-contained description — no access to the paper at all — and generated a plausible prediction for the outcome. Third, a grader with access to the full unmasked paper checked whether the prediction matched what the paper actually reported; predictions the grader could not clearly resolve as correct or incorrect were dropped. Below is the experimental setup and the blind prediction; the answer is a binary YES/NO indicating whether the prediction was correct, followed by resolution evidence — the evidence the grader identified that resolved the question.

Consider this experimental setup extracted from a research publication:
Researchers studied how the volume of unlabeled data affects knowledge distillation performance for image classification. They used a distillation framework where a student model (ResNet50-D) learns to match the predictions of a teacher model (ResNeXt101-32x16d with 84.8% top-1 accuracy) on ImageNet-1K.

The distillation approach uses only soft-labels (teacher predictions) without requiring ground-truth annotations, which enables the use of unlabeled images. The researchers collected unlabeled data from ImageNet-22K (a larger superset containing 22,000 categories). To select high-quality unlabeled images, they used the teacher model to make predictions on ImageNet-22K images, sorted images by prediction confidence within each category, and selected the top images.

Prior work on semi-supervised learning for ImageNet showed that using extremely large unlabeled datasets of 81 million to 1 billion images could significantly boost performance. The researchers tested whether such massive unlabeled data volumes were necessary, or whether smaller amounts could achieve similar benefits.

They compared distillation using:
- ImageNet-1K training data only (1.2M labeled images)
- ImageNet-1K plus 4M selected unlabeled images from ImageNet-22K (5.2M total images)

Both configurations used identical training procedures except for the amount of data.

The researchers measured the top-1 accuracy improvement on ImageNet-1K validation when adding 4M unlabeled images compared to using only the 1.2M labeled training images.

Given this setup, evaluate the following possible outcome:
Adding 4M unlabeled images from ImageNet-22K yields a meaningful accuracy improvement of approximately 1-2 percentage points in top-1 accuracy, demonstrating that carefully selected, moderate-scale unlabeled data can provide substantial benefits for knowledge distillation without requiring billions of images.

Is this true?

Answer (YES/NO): NO